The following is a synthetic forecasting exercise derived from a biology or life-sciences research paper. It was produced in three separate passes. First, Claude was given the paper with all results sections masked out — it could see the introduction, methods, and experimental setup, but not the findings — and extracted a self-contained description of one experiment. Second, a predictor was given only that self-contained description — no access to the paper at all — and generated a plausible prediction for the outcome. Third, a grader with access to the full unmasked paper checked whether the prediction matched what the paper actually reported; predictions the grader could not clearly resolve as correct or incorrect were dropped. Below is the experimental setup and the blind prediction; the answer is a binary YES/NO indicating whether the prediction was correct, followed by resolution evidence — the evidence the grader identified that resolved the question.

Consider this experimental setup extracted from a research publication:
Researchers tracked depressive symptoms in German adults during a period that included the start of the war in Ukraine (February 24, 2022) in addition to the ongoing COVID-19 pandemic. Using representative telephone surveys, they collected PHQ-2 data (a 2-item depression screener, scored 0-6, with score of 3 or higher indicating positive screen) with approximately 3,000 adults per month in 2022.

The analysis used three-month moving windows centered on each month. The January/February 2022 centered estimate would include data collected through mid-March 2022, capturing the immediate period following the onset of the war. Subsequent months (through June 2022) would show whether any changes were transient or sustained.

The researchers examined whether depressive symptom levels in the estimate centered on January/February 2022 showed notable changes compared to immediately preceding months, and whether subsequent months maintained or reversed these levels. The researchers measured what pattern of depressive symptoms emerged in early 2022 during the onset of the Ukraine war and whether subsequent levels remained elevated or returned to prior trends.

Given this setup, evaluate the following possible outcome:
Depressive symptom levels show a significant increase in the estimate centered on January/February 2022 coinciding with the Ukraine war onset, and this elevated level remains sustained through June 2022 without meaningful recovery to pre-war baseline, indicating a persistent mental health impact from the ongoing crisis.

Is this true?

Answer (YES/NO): YES